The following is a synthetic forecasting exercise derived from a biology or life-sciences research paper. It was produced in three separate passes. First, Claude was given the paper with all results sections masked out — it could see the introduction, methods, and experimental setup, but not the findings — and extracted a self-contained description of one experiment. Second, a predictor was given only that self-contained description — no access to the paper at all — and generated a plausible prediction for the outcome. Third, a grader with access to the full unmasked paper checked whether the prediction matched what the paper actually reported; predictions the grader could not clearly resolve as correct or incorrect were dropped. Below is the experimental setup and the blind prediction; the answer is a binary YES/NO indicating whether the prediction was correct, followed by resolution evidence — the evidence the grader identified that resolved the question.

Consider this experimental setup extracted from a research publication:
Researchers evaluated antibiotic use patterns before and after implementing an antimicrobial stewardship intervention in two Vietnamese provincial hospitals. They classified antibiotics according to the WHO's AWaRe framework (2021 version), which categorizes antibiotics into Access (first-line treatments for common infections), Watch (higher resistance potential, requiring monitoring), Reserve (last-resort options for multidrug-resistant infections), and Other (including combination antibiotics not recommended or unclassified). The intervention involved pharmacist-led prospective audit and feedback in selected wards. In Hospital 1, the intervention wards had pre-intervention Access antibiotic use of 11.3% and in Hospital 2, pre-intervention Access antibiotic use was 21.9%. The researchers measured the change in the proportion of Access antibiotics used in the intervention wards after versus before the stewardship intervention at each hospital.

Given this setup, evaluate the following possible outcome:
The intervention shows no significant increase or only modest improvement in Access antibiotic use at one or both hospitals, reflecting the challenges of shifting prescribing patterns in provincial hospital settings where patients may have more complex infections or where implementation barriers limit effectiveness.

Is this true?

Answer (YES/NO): YES